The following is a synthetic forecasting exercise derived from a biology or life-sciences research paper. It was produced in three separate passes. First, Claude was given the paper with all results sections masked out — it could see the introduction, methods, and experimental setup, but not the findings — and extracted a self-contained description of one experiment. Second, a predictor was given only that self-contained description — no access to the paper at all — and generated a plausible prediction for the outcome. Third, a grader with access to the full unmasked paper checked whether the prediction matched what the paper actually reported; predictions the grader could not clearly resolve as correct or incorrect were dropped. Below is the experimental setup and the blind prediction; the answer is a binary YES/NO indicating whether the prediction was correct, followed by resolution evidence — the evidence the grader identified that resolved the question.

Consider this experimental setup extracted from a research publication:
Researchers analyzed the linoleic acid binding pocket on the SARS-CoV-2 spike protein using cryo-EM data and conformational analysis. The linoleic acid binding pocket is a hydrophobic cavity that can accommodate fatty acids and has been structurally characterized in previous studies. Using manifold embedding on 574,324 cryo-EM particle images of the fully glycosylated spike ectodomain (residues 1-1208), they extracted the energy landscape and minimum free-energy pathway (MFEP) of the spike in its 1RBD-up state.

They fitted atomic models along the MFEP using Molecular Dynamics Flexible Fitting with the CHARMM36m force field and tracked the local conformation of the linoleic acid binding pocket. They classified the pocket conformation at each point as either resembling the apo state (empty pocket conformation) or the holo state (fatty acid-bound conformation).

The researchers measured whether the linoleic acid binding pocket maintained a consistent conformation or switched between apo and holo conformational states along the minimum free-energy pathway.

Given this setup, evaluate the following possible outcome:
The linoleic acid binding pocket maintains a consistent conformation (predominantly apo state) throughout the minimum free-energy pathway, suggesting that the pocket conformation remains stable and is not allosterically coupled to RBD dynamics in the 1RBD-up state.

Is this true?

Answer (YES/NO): NO